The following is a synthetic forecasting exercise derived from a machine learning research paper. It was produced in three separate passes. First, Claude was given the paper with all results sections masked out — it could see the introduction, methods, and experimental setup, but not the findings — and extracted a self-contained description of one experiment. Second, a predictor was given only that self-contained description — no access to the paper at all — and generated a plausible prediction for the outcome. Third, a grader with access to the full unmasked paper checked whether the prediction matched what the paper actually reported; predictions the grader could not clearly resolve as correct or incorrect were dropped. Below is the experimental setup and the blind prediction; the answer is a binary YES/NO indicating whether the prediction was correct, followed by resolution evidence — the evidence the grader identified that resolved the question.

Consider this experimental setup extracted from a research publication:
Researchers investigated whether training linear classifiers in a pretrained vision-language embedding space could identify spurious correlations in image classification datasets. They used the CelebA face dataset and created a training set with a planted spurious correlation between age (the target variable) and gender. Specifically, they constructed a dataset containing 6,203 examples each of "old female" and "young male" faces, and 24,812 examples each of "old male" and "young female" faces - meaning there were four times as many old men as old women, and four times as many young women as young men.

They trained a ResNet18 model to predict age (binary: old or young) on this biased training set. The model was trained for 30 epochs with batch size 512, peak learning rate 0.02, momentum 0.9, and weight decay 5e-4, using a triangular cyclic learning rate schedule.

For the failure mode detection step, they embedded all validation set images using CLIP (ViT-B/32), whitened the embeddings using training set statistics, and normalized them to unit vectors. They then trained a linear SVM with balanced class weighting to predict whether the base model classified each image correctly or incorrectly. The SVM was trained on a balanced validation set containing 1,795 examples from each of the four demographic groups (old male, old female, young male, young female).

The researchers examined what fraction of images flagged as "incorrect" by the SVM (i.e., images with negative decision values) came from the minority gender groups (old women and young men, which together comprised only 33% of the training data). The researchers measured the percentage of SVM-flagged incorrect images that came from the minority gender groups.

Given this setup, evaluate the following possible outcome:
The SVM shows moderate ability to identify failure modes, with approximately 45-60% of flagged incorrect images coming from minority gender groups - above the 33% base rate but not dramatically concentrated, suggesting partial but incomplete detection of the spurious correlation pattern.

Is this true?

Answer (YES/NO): NO